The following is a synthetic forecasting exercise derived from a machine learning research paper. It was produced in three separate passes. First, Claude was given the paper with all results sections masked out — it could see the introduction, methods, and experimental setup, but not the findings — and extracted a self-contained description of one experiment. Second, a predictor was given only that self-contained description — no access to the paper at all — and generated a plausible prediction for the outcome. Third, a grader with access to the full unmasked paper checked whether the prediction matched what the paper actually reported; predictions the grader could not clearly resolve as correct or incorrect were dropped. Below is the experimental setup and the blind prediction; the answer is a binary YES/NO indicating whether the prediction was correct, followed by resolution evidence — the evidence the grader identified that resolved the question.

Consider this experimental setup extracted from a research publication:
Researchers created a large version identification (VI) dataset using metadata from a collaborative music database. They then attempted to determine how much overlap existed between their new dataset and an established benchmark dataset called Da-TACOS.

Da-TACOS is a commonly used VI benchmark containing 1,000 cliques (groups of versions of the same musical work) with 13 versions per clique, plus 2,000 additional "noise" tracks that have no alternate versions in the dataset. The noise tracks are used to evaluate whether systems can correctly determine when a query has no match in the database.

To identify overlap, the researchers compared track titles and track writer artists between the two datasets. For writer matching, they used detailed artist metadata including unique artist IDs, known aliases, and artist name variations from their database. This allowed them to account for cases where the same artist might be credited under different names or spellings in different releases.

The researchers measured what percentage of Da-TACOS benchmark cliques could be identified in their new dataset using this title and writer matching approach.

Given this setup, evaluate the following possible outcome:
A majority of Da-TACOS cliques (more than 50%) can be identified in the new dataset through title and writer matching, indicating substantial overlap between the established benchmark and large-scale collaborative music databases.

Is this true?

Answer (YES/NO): YES